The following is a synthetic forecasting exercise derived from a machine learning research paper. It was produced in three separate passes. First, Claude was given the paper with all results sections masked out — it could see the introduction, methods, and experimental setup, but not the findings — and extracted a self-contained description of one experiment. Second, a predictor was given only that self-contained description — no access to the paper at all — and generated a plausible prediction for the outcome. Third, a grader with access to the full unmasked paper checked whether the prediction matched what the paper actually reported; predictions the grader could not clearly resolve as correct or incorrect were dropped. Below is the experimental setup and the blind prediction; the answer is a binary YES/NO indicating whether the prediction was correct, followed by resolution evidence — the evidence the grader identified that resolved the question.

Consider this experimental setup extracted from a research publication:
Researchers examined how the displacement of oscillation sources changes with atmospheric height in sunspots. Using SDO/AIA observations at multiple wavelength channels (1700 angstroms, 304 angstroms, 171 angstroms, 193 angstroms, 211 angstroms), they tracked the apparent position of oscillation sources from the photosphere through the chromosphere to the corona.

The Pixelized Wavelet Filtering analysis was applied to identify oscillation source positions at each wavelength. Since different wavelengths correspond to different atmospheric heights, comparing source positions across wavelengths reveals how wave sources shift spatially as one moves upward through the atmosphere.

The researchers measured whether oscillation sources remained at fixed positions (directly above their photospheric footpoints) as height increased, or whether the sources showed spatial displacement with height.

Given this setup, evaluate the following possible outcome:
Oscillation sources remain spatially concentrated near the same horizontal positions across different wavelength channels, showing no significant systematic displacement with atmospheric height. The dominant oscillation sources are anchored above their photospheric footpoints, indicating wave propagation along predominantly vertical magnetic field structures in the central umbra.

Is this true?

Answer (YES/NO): NO